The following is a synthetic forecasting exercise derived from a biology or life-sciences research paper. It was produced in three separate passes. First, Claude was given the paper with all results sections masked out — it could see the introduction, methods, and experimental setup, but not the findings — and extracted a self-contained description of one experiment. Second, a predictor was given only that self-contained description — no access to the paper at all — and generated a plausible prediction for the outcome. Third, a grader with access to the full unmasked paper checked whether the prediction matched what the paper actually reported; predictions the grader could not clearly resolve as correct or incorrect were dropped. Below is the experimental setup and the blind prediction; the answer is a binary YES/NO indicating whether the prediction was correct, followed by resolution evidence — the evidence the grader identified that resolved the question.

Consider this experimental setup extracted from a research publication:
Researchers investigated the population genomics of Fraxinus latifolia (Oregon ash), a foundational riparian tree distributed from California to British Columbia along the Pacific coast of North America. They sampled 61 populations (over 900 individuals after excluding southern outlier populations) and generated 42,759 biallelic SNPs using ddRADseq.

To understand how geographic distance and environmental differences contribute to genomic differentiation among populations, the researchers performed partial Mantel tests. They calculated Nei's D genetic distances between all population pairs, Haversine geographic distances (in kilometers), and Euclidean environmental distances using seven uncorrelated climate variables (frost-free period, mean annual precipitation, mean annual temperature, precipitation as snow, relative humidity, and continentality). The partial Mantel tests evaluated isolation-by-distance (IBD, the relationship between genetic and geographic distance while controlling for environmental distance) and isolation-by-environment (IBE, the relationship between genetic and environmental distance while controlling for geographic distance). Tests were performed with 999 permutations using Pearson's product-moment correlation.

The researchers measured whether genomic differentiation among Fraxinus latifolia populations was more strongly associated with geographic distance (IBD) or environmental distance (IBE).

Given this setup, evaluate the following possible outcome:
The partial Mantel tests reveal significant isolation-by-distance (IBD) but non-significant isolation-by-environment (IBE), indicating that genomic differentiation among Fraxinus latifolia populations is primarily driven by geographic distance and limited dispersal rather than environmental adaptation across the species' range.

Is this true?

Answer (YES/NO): NO